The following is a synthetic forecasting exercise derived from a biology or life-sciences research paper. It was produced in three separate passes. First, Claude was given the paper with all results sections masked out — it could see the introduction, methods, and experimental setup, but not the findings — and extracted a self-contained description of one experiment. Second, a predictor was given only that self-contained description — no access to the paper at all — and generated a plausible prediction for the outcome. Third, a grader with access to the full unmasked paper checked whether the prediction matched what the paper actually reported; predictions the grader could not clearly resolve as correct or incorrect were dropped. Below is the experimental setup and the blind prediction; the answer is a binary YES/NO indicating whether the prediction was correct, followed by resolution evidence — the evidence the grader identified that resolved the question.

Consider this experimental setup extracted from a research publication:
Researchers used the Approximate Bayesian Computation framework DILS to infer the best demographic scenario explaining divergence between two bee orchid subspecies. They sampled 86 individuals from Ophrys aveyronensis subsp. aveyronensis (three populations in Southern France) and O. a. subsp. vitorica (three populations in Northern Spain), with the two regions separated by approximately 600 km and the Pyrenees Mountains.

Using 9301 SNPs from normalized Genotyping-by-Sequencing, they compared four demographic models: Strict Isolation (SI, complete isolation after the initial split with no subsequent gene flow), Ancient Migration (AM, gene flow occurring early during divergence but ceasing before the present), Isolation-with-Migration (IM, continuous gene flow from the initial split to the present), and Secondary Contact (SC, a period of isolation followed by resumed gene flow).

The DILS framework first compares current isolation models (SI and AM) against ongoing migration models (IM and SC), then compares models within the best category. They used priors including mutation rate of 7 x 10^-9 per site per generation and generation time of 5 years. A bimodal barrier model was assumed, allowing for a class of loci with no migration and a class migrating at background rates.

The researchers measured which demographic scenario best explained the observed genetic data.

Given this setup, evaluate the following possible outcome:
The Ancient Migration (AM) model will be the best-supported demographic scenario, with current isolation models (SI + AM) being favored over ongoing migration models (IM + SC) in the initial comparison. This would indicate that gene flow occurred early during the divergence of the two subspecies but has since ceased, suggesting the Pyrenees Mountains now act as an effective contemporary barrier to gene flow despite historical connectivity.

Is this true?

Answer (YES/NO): NO